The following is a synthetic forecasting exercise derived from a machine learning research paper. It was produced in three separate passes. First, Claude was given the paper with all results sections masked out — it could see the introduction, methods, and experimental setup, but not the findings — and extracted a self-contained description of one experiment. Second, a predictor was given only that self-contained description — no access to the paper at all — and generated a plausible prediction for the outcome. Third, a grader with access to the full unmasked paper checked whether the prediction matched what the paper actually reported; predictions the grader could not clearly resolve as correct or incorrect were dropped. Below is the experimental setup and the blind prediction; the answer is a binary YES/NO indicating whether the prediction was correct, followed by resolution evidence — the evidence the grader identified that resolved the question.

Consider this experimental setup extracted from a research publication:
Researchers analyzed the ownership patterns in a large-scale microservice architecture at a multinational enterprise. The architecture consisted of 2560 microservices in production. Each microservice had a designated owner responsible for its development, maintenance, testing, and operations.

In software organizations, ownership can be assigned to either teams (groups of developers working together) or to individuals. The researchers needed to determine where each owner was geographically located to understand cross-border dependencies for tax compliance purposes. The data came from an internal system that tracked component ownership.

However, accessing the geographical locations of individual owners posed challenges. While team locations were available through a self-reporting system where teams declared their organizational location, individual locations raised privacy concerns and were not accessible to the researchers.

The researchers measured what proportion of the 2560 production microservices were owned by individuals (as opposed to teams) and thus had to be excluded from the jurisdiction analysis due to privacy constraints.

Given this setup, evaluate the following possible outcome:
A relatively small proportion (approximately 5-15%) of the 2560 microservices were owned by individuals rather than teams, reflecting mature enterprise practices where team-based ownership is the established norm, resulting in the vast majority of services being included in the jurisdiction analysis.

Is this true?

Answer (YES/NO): NO